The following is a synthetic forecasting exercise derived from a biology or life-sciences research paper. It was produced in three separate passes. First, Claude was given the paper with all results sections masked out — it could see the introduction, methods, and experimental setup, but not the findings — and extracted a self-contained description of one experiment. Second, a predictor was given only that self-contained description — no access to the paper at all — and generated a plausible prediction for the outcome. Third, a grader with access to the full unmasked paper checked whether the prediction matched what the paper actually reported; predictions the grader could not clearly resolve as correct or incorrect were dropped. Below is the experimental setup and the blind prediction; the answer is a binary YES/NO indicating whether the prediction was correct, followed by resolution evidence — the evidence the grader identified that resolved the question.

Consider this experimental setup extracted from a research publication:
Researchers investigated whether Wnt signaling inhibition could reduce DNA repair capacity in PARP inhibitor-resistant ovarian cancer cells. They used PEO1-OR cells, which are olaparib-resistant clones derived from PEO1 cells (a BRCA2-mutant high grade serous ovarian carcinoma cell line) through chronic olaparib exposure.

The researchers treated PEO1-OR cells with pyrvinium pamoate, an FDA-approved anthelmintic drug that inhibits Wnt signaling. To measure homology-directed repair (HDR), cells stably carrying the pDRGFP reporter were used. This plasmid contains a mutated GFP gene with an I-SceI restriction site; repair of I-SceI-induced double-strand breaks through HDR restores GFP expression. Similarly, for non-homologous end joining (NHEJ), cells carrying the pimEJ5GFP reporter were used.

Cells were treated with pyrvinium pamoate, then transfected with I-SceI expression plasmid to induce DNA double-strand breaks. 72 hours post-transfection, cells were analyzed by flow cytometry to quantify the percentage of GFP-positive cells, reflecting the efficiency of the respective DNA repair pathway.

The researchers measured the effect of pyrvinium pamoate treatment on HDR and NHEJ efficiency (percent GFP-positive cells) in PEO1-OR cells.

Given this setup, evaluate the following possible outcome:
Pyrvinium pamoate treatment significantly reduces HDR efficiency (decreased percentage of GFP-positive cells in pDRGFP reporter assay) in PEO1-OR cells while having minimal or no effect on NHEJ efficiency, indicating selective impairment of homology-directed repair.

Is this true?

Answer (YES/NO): NO